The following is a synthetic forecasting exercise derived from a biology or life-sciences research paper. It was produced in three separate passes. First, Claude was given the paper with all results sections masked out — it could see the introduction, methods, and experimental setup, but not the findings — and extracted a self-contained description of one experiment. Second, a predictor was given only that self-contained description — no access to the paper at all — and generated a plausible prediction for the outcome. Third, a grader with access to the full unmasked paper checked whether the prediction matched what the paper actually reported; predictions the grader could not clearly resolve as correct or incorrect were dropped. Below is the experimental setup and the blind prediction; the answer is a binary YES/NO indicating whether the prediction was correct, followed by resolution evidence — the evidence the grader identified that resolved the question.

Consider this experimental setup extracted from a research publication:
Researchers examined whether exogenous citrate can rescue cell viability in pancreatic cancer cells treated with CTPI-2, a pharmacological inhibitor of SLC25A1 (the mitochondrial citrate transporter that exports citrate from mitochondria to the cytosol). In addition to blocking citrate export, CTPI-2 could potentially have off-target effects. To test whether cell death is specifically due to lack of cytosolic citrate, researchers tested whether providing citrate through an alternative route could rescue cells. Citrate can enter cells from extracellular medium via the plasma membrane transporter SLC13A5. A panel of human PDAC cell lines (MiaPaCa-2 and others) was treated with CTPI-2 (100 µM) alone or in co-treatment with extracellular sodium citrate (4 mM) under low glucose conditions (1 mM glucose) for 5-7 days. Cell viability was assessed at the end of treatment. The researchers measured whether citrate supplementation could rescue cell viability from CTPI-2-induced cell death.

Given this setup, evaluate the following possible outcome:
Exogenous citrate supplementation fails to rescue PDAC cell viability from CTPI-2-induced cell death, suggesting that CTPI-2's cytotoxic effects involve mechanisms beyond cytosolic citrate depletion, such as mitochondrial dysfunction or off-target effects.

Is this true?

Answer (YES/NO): NO